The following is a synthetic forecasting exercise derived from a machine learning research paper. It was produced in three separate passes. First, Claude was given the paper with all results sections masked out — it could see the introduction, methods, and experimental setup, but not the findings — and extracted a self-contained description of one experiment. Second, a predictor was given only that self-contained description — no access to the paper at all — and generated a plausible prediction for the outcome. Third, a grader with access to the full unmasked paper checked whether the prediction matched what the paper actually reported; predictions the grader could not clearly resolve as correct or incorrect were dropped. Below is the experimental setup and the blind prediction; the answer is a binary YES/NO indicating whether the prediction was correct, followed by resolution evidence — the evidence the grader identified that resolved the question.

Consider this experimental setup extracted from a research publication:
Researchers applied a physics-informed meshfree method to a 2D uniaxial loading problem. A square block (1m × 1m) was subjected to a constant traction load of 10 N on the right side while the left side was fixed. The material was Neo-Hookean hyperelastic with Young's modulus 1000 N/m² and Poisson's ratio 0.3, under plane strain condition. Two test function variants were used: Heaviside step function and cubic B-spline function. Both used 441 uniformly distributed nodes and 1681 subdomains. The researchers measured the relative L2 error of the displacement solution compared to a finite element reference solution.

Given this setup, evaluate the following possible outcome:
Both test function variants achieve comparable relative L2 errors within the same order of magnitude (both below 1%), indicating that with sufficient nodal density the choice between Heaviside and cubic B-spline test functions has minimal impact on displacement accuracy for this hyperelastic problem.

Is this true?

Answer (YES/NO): YES